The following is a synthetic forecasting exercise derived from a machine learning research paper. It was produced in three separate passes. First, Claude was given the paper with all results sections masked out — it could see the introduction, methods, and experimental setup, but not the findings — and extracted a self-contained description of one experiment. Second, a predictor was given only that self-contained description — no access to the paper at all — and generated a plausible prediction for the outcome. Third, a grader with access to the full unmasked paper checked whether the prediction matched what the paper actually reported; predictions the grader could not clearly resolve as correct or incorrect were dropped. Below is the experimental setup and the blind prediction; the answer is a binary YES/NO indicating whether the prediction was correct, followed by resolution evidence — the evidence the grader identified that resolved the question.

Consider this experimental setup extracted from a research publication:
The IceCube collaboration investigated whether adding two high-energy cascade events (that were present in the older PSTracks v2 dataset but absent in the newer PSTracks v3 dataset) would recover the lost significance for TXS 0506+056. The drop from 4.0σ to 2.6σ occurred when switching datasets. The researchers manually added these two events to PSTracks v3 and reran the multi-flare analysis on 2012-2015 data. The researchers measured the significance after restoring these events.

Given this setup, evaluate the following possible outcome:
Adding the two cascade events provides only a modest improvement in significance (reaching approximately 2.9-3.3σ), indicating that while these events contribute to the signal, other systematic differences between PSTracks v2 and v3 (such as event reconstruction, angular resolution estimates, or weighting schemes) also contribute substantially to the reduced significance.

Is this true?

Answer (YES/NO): NO